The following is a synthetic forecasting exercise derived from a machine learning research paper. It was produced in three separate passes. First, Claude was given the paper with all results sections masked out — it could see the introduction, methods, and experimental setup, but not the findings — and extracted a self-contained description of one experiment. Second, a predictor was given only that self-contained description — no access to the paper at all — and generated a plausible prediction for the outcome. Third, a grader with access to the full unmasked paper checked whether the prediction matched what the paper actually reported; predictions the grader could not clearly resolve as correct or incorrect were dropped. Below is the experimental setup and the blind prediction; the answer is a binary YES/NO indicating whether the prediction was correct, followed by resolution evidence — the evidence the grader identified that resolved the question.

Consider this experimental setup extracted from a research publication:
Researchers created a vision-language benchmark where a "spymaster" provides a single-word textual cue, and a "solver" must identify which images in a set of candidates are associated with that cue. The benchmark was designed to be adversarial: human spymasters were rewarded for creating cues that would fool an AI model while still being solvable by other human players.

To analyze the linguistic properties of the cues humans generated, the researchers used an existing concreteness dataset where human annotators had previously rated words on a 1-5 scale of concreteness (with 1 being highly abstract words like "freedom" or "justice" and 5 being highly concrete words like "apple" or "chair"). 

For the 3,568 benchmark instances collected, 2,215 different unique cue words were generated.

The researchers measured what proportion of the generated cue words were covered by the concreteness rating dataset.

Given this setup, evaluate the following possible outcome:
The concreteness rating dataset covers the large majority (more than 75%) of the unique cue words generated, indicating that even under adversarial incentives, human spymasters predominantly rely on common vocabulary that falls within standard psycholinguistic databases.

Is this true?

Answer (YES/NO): YES